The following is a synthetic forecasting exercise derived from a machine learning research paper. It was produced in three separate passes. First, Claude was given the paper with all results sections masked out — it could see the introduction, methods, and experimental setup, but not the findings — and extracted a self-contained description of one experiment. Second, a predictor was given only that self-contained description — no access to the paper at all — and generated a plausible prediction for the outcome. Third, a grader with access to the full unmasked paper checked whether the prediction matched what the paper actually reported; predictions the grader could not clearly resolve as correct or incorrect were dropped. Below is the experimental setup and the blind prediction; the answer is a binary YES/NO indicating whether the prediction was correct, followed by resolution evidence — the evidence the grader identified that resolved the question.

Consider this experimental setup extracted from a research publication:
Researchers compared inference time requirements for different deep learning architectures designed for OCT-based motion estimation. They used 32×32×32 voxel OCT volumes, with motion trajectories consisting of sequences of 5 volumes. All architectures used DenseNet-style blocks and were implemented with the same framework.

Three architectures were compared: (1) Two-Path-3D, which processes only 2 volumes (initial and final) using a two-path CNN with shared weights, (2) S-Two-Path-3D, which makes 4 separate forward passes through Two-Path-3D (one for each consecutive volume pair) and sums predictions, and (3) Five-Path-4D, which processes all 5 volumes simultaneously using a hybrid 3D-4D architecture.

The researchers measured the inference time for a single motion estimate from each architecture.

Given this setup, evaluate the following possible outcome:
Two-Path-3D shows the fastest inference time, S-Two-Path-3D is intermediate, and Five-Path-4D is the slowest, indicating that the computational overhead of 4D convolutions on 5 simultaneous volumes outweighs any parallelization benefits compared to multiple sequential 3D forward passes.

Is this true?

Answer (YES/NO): YES